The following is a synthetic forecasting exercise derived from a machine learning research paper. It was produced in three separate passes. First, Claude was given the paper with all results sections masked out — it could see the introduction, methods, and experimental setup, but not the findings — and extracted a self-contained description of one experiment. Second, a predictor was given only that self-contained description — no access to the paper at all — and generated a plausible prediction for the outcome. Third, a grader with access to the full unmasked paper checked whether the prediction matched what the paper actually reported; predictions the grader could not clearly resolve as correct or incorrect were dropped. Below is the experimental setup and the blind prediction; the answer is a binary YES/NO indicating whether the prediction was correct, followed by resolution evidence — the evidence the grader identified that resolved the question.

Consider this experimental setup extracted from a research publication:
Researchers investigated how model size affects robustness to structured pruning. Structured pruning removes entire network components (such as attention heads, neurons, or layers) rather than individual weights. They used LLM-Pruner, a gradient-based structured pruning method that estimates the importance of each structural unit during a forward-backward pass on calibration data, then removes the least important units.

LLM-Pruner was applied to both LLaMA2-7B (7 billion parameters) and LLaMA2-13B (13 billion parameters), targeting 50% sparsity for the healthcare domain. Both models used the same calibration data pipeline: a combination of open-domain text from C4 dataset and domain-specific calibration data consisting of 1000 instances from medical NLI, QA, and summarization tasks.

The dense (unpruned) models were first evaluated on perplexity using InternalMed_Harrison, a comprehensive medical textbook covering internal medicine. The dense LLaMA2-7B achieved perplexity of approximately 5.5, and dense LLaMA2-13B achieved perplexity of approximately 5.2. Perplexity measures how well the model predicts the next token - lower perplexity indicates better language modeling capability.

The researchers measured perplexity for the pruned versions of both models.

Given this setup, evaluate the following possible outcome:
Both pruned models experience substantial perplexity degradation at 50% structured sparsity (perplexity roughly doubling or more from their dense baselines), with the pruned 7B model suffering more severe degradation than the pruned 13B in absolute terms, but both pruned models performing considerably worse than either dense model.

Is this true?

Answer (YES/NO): YES